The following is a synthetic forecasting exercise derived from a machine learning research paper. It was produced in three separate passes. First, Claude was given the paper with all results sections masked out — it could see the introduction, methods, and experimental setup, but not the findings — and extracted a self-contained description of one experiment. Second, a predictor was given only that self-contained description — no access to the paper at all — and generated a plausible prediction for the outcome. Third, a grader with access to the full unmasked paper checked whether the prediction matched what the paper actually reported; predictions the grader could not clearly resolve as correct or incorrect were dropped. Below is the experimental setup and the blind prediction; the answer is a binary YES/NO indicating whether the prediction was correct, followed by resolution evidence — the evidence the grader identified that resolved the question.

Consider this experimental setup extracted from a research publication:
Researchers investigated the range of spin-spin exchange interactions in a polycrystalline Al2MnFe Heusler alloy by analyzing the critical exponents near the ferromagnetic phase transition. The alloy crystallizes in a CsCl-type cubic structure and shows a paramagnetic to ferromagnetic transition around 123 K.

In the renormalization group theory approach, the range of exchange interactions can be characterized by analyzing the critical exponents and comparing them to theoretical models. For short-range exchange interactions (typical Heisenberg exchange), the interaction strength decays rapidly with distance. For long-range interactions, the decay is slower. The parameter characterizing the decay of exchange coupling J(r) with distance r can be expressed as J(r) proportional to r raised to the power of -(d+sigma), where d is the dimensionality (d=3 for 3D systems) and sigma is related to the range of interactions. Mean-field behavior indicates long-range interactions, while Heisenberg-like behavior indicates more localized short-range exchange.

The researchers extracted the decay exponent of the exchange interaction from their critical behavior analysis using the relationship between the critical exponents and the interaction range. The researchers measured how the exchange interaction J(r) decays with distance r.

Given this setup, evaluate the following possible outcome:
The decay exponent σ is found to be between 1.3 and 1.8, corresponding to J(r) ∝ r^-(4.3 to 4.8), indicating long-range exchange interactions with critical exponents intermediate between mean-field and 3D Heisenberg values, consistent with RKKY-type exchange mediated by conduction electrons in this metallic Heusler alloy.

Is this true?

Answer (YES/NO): NO